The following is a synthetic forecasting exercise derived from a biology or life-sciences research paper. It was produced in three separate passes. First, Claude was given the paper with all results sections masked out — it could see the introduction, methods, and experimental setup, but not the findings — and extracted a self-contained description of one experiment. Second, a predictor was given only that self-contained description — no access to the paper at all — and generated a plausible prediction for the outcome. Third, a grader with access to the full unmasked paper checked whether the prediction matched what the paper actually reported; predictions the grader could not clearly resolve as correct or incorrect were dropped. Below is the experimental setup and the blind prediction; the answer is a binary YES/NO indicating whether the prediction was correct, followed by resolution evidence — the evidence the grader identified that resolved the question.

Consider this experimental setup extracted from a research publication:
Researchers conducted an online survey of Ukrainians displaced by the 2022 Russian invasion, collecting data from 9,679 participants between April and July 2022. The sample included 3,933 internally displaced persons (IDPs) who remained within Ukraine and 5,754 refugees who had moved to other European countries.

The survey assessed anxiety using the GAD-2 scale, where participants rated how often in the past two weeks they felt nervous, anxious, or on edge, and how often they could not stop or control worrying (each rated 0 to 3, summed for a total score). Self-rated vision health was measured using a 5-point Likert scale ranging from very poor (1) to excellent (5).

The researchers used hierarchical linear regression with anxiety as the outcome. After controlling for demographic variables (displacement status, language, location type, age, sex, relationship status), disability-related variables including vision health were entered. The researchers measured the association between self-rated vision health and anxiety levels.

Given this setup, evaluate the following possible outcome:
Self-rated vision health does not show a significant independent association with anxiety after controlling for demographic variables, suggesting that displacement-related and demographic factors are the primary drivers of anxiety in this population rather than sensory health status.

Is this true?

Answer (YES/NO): NO